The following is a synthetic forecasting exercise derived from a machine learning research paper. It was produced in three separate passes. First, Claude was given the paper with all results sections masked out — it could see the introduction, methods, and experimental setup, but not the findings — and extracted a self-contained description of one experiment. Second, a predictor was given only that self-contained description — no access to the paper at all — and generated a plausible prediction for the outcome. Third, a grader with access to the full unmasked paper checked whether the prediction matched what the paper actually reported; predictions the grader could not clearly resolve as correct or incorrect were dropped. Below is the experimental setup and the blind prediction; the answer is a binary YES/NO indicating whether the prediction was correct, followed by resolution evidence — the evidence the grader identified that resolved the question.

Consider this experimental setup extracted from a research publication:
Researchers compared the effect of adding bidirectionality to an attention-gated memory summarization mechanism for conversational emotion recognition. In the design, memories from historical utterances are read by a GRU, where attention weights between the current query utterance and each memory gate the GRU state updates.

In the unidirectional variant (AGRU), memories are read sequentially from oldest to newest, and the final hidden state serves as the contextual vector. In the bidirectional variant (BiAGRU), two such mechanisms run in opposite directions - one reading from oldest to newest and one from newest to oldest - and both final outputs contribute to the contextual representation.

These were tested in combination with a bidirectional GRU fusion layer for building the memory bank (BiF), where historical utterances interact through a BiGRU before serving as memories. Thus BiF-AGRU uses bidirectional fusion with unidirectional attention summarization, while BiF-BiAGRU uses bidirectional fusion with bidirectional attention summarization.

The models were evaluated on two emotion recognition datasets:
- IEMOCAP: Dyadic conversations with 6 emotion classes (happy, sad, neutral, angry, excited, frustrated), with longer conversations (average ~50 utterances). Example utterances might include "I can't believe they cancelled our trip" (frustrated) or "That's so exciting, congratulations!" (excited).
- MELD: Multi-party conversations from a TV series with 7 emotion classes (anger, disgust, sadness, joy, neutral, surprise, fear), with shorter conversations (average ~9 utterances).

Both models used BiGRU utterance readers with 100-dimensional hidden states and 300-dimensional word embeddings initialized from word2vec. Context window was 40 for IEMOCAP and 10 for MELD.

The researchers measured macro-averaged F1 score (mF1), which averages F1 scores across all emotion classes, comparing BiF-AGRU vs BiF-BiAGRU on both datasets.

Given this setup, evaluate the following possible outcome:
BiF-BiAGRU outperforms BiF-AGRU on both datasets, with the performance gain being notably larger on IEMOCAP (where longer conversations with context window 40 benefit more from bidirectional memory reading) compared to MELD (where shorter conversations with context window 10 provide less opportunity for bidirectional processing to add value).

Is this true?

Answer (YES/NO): NO